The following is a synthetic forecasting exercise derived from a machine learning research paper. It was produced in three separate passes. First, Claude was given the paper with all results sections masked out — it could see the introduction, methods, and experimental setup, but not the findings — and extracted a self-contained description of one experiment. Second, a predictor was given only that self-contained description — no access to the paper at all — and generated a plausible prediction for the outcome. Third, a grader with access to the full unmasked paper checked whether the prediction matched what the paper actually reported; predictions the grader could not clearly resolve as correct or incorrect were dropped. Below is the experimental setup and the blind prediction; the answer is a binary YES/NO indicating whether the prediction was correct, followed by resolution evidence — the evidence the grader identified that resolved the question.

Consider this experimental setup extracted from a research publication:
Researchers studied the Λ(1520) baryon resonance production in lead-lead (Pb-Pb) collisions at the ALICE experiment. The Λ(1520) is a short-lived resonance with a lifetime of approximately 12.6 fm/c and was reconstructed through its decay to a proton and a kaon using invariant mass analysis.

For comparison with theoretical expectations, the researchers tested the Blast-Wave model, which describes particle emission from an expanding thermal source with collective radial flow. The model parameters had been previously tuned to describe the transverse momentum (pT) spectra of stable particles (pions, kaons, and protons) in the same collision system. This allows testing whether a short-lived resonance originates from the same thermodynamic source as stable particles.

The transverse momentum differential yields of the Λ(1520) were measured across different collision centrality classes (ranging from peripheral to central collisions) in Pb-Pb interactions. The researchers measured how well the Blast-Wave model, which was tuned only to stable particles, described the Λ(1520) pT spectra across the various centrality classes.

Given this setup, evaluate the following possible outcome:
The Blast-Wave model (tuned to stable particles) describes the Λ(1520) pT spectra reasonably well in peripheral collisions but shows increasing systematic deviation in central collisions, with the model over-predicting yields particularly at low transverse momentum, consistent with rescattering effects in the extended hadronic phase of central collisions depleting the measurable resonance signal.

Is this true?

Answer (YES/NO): NO